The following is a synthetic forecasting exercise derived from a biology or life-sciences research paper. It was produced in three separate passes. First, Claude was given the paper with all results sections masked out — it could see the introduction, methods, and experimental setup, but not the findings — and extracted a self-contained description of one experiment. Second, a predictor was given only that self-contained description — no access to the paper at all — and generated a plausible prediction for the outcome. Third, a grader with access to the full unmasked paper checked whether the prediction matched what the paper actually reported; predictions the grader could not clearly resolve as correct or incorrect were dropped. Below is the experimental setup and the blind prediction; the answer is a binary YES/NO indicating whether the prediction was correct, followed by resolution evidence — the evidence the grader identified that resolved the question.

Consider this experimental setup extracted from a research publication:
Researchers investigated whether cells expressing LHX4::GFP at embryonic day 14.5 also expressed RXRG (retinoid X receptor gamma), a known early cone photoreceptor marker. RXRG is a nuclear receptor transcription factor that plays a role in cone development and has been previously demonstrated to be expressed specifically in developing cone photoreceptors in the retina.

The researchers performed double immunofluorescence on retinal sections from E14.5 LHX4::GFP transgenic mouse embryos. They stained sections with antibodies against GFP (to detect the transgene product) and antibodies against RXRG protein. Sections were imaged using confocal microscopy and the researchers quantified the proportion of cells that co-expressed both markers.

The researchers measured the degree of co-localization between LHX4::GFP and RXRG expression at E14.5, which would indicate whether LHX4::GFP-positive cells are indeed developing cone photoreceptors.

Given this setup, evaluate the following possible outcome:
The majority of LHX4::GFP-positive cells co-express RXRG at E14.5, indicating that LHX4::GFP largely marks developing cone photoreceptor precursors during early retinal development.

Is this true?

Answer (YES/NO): YES